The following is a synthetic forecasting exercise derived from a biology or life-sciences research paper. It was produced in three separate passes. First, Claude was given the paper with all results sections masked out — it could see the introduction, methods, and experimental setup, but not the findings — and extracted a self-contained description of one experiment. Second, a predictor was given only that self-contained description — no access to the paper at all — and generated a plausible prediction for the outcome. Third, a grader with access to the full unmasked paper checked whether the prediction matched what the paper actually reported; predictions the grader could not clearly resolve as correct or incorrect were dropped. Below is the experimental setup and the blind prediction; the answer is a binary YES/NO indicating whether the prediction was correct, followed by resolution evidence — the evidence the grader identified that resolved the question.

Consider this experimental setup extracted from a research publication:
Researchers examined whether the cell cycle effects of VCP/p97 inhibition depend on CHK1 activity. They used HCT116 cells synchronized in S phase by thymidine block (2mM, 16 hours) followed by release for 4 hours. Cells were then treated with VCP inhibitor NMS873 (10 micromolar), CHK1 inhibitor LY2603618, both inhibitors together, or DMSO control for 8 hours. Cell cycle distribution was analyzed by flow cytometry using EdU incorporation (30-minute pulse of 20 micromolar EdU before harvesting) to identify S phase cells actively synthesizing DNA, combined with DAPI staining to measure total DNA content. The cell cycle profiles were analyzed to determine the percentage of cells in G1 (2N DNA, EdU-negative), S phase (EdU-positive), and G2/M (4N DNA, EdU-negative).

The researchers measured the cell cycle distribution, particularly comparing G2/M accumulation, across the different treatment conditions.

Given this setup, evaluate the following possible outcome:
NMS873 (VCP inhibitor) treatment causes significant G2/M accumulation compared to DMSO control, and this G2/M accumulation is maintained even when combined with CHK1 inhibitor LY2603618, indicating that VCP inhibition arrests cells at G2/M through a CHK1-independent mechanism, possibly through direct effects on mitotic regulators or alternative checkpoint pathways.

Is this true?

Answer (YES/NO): NO